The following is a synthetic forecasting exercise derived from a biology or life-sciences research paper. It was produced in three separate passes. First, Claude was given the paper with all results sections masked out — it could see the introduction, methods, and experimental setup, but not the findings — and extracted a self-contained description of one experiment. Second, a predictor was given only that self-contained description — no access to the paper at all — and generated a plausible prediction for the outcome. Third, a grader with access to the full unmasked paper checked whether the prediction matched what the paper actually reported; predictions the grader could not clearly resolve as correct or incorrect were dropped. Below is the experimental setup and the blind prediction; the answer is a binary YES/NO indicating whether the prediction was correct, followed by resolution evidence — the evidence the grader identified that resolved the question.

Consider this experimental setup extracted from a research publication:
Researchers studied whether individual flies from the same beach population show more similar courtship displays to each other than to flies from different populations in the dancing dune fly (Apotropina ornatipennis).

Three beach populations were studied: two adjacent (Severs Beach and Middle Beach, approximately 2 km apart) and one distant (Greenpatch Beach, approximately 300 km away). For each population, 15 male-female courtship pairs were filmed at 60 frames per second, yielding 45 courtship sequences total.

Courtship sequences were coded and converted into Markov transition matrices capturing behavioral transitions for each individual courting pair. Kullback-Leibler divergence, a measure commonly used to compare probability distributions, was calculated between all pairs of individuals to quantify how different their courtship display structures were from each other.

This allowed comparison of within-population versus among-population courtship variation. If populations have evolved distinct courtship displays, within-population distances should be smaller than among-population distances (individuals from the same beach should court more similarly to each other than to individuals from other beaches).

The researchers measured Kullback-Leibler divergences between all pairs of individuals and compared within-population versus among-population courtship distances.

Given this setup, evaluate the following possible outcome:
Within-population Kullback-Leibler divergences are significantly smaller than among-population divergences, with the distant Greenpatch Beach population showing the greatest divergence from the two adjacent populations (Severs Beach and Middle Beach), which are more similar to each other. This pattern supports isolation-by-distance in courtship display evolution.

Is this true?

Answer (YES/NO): NO